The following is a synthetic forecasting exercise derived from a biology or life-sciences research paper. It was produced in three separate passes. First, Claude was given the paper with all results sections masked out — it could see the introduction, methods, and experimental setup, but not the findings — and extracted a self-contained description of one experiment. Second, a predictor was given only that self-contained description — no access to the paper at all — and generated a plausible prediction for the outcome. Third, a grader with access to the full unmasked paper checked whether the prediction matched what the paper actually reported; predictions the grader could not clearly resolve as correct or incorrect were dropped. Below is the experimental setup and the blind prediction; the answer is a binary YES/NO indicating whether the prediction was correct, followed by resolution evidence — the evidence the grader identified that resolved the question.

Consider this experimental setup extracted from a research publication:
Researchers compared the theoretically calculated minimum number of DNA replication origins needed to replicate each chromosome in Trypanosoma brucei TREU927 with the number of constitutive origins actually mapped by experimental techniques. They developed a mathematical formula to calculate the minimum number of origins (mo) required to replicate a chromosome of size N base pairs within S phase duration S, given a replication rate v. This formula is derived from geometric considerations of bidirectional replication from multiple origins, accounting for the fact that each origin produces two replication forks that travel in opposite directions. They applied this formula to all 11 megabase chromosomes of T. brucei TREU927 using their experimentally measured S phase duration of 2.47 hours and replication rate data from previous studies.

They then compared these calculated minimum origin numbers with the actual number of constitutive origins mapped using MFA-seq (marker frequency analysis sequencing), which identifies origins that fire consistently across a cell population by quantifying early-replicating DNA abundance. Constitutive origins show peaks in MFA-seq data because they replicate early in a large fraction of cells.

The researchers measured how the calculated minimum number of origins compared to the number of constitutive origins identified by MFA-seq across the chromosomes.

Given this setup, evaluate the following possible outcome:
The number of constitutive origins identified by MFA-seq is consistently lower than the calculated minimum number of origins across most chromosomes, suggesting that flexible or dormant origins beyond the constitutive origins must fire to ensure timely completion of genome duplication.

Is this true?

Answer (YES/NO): NO